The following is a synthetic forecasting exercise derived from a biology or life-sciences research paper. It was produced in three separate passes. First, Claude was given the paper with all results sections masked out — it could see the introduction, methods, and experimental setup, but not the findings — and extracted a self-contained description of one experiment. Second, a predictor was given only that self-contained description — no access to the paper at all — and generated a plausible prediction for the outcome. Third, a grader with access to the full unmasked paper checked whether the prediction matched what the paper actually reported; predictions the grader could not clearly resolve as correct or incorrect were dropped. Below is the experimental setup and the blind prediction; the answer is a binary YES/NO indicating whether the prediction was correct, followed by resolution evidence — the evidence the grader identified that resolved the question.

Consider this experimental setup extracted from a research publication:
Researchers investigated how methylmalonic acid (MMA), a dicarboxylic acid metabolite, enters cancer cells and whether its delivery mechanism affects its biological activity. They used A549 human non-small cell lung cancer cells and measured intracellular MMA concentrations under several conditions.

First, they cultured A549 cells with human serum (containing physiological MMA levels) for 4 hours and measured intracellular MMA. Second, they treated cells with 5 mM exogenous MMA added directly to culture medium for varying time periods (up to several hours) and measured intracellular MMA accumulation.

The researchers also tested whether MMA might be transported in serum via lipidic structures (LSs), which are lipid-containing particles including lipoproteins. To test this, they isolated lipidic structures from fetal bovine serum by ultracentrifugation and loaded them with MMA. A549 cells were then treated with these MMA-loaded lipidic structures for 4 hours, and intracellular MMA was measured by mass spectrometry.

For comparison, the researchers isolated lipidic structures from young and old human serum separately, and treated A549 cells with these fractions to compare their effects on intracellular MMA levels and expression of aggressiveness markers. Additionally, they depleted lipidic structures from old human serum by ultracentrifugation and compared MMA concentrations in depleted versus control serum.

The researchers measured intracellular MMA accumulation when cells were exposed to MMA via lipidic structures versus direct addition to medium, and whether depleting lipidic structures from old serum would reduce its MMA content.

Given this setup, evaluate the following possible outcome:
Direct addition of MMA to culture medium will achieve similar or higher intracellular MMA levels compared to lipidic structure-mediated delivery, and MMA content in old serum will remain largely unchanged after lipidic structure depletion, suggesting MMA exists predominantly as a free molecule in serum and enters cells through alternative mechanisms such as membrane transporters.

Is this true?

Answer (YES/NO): NO